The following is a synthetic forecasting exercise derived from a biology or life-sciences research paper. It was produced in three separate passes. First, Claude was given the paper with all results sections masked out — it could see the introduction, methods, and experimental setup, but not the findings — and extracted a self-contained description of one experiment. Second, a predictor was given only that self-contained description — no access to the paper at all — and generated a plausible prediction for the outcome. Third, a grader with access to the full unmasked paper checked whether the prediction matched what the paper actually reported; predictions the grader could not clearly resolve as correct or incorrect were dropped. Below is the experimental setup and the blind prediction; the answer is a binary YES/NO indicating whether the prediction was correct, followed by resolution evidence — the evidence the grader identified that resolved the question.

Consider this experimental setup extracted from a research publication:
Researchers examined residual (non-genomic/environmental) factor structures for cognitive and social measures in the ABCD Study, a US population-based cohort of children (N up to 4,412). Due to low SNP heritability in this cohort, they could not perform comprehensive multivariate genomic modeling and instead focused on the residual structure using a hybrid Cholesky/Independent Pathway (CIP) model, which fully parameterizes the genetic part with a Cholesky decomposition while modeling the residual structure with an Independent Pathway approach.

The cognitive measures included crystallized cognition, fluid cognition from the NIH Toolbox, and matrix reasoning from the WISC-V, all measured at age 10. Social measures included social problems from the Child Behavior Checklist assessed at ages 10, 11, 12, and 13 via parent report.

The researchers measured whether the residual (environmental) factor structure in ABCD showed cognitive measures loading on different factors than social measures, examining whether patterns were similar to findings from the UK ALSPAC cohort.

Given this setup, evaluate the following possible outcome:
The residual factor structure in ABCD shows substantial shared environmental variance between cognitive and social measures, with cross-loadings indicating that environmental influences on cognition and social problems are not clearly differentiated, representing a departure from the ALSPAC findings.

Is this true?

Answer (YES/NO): NO